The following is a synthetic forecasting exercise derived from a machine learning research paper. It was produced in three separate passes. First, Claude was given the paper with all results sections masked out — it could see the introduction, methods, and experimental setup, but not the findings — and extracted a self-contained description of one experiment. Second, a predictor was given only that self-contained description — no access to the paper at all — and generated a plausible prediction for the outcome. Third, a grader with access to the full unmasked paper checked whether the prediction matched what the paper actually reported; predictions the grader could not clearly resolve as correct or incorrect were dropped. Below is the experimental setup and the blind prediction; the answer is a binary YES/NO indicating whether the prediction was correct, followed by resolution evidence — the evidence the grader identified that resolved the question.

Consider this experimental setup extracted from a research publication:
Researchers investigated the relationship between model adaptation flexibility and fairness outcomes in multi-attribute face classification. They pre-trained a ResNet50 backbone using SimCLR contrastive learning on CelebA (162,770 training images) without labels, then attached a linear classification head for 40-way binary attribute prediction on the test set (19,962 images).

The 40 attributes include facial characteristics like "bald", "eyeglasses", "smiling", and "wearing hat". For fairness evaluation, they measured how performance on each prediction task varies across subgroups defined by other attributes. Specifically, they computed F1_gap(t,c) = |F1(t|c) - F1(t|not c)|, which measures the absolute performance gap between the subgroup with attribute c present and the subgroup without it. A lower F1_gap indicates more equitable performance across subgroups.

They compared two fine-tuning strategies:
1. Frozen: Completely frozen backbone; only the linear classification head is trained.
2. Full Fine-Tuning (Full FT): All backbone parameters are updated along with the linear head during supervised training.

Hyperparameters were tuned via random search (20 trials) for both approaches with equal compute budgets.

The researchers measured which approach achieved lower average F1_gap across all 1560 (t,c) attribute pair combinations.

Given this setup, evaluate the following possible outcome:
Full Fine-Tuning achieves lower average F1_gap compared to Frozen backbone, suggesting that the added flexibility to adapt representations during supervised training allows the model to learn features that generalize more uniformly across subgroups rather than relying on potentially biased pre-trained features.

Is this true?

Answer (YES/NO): YES